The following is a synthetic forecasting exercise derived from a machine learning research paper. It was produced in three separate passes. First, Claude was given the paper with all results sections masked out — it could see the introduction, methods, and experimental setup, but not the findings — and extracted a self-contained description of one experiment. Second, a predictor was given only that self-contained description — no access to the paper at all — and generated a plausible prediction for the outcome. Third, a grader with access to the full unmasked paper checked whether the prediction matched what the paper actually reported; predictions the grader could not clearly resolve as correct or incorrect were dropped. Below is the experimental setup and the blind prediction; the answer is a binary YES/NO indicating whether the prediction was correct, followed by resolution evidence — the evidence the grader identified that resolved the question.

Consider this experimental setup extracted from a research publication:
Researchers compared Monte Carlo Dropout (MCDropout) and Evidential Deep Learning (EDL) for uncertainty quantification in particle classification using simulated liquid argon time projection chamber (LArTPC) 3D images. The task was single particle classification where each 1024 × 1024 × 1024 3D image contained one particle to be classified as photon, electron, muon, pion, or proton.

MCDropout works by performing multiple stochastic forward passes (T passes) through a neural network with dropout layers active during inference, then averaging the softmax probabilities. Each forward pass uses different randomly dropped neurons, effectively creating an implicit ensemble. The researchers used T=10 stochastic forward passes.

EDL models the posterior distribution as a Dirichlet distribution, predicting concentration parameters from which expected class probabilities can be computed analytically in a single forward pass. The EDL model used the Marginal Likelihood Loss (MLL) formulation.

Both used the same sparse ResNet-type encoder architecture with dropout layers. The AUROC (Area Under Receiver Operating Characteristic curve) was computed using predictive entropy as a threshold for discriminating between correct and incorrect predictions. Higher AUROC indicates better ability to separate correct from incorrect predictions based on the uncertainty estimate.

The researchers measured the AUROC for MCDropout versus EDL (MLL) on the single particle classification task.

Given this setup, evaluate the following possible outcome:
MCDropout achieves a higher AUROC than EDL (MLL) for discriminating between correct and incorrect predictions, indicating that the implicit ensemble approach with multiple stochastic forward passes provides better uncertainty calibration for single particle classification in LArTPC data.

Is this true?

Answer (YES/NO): YES